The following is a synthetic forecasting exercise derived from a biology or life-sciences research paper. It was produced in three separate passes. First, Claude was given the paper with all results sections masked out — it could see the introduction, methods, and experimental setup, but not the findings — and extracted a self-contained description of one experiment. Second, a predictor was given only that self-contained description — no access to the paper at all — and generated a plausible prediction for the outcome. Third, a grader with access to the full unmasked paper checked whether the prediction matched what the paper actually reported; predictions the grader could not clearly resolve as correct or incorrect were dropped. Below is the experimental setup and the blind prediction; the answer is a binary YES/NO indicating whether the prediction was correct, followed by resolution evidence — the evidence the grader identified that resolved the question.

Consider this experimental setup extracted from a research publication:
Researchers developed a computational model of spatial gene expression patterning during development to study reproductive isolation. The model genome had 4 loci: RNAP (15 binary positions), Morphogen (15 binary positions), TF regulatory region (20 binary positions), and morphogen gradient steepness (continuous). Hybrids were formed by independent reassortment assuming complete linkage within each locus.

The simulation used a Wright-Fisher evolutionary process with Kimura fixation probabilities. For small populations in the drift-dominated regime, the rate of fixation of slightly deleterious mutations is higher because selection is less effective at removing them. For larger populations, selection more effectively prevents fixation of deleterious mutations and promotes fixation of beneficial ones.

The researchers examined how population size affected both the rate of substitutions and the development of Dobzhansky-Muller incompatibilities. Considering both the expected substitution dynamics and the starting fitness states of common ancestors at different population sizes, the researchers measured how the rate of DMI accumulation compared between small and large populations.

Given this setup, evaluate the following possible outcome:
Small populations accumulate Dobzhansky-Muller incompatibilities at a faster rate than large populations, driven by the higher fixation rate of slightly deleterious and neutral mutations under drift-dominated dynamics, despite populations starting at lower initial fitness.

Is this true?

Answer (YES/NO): NO